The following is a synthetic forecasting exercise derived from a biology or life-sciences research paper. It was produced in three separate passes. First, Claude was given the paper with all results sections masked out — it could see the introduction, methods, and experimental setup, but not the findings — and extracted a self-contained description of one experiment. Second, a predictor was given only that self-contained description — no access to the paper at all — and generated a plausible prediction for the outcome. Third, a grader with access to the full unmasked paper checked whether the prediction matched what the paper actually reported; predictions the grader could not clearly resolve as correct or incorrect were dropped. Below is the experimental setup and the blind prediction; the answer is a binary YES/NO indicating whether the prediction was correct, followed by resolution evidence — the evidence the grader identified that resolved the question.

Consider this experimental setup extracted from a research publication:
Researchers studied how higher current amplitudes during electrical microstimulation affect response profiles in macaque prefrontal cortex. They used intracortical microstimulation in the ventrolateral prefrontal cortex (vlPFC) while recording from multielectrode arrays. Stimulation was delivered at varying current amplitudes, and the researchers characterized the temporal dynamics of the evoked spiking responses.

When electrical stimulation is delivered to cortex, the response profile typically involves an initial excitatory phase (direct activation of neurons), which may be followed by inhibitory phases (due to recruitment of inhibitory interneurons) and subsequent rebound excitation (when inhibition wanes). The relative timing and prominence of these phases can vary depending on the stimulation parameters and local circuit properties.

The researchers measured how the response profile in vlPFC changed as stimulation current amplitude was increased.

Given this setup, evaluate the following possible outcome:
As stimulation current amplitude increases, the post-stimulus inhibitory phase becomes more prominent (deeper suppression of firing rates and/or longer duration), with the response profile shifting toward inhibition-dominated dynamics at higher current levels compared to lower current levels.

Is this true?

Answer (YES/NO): YES